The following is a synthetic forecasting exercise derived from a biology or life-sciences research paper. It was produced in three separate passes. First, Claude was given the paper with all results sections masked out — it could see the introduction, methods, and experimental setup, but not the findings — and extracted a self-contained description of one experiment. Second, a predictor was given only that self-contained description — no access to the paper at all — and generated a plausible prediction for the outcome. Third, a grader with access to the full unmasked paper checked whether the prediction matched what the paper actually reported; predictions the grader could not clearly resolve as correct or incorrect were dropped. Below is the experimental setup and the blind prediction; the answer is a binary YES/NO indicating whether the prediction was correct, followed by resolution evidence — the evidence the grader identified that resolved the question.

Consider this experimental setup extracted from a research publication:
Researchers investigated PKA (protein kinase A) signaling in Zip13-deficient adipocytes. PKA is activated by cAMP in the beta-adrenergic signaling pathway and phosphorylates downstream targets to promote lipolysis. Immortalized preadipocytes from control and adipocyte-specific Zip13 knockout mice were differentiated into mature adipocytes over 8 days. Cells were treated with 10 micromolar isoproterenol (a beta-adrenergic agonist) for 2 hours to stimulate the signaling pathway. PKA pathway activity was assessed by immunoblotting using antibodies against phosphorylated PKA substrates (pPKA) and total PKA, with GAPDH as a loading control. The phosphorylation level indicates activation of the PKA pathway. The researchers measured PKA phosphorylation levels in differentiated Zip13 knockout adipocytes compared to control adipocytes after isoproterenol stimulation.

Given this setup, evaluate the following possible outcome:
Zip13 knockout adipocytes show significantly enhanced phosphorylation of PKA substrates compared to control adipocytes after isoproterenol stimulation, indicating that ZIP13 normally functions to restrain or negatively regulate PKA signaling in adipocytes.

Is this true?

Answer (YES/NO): YES